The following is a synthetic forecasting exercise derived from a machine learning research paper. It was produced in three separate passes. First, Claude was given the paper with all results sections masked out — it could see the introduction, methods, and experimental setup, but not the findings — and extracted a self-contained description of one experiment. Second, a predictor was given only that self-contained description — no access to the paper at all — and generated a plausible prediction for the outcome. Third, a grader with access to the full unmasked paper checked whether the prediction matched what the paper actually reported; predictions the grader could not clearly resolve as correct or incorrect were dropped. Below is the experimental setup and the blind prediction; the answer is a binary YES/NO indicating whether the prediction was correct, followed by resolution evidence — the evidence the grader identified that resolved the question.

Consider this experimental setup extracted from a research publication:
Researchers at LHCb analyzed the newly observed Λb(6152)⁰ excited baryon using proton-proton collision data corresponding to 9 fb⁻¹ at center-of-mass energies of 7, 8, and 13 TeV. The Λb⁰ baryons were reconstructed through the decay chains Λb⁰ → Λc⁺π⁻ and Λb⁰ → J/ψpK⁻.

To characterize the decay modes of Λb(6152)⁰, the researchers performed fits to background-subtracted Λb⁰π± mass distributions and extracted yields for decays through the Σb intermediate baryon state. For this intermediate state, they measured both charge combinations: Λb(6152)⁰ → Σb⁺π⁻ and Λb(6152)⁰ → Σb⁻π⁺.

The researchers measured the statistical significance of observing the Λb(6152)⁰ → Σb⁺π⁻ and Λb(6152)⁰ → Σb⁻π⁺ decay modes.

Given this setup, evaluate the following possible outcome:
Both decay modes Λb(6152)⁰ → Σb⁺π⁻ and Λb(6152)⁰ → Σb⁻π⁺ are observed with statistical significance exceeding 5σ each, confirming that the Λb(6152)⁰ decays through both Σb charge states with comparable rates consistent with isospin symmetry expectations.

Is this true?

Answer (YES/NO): YES